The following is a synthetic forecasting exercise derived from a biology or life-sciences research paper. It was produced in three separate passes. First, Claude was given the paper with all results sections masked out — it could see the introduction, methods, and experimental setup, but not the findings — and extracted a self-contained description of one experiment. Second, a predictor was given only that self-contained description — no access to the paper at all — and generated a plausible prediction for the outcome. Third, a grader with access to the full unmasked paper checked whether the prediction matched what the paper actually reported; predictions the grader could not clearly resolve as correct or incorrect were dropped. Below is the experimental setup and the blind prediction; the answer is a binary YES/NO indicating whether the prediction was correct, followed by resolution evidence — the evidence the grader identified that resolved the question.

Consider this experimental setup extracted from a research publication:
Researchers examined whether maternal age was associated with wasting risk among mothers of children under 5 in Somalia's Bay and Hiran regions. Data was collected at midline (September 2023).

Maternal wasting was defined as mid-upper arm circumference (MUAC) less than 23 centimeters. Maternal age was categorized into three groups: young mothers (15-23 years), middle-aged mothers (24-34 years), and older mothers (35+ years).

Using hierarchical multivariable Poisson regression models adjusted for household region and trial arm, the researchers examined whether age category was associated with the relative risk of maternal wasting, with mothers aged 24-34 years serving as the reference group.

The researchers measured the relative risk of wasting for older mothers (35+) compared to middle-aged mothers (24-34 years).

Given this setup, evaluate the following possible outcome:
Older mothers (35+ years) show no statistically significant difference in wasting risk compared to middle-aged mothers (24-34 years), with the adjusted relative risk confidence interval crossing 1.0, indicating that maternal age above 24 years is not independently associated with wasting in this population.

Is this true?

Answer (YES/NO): NO